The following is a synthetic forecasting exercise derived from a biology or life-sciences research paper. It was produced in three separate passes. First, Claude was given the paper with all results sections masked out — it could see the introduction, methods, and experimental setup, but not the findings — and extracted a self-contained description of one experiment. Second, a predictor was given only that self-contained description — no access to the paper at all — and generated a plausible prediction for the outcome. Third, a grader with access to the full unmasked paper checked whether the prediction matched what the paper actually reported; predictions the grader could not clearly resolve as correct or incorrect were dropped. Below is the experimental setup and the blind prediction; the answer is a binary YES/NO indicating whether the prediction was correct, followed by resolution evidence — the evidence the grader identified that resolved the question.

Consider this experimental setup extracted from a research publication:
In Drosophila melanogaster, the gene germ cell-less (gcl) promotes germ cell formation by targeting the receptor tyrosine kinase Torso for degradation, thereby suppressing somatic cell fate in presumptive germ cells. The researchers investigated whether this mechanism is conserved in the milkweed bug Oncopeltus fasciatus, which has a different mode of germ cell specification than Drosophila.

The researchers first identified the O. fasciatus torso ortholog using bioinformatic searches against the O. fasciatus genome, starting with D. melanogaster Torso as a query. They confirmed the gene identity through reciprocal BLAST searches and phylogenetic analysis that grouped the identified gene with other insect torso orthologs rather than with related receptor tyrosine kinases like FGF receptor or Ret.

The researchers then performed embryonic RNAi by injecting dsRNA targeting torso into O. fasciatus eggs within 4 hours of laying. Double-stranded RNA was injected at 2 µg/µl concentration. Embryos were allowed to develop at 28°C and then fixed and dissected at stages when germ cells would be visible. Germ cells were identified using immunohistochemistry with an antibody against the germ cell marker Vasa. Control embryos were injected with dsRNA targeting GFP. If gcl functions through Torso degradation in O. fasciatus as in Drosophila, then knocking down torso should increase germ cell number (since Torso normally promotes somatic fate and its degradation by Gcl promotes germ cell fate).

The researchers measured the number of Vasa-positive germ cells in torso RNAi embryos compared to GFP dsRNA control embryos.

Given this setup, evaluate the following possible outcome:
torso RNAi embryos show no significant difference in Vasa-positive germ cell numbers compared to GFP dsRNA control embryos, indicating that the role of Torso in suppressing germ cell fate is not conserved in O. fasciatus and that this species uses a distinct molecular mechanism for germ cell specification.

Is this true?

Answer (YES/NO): YES